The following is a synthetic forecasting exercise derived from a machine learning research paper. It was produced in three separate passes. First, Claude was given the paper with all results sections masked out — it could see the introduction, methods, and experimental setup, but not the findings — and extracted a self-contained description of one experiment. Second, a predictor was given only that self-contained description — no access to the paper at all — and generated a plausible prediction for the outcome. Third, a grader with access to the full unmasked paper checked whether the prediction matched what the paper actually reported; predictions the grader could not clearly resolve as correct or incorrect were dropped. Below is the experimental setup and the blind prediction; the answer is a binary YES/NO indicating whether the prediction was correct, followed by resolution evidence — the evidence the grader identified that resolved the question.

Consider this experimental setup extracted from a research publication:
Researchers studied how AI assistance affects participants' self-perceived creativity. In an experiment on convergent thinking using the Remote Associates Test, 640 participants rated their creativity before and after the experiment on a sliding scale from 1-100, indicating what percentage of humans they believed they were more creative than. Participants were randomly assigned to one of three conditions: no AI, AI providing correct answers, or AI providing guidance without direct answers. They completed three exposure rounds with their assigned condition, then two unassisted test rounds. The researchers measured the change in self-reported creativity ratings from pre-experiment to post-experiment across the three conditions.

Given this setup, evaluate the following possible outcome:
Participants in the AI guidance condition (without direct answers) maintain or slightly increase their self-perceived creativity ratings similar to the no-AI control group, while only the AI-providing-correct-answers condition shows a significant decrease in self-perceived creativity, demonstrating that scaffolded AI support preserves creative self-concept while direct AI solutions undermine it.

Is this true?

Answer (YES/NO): NO